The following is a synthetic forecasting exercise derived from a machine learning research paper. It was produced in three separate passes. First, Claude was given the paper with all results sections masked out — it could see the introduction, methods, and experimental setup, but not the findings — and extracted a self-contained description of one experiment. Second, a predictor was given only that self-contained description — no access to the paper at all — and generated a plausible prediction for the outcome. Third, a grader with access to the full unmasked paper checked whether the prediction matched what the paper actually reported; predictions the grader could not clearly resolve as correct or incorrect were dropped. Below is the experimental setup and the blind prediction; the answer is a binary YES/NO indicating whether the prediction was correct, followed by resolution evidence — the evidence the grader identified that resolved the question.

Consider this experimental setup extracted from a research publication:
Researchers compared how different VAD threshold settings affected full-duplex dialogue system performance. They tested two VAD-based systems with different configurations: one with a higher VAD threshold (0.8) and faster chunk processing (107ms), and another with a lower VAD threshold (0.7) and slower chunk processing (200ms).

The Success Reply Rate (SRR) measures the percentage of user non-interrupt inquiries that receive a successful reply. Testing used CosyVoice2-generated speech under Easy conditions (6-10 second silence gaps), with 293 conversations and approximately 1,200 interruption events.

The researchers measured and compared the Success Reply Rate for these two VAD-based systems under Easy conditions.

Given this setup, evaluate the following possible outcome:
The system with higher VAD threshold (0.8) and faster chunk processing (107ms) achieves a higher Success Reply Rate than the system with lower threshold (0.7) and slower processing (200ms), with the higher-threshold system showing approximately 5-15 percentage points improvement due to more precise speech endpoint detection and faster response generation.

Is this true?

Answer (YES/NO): NO